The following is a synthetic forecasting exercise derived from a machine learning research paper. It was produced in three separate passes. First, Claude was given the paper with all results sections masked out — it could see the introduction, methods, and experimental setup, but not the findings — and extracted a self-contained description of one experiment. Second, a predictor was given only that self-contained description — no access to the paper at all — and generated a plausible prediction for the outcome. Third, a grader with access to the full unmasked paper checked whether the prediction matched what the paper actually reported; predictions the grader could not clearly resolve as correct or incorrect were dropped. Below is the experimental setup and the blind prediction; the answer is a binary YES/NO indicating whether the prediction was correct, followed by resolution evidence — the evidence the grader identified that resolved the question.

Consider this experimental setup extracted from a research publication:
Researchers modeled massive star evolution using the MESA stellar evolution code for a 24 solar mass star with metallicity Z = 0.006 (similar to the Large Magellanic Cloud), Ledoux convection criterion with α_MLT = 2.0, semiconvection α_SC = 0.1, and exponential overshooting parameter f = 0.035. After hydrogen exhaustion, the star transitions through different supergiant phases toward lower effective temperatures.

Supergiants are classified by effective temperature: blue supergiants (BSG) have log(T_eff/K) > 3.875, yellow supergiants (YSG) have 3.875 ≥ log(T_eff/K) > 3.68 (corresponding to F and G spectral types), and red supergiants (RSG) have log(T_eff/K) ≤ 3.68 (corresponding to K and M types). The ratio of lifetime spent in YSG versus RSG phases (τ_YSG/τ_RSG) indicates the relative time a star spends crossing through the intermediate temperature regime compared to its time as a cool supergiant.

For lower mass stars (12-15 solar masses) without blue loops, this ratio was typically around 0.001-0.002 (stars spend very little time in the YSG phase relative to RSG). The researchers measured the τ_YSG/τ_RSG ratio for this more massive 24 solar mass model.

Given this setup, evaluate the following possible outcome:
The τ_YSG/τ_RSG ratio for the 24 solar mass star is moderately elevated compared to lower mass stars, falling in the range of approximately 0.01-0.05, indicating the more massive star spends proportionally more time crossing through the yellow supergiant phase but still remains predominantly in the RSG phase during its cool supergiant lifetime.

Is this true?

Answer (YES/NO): NO